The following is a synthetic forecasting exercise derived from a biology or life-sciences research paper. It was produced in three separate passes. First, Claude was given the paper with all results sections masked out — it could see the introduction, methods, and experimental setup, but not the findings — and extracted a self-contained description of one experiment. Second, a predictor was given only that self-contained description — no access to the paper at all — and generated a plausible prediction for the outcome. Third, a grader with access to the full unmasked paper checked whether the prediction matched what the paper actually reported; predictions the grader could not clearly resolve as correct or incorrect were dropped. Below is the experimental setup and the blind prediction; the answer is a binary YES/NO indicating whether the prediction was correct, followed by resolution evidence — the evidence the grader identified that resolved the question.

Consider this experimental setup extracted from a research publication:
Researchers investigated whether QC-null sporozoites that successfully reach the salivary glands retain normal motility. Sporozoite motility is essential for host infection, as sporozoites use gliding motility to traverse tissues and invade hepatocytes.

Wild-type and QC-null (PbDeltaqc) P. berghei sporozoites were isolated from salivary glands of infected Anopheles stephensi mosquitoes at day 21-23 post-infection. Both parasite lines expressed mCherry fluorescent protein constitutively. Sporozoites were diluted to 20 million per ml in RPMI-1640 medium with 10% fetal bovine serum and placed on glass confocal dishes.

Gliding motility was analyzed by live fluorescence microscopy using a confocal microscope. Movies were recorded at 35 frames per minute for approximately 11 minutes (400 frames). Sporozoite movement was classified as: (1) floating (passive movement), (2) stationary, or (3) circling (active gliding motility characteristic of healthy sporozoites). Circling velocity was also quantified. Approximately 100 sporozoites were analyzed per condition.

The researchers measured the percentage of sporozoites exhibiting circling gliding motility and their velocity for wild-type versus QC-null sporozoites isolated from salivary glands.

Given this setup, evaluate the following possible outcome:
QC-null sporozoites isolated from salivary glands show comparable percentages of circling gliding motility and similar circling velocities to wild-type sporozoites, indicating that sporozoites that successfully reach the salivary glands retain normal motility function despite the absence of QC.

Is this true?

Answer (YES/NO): YES